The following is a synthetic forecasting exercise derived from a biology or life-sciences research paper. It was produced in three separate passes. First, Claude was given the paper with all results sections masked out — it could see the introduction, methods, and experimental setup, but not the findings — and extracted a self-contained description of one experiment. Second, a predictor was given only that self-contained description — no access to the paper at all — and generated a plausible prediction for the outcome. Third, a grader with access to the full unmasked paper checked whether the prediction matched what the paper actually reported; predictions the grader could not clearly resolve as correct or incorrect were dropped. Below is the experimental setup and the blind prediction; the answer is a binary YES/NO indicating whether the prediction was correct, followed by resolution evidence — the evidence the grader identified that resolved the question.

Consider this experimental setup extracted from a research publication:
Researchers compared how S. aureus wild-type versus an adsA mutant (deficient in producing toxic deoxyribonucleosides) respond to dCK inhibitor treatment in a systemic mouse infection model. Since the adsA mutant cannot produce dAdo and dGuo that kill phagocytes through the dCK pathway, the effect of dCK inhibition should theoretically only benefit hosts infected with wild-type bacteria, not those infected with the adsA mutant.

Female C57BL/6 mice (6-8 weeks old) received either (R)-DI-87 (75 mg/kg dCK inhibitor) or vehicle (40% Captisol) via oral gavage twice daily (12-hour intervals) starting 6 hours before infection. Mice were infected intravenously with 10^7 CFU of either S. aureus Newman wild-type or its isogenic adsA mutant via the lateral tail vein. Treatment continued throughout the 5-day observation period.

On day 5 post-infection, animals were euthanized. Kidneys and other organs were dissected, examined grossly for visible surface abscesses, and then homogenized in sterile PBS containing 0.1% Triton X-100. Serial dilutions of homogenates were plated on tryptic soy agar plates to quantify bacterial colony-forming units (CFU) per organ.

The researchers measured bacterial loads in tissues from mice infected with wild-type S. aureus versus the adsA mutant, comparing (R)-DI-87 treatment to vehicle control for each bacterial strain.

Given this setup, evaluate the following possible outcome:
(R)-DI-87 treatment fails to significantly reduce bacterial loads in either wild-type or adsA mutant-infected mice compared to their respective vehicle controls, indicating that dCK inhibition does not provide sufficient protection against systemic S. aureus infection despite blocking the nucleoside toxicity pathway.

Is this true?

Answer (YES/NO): NO